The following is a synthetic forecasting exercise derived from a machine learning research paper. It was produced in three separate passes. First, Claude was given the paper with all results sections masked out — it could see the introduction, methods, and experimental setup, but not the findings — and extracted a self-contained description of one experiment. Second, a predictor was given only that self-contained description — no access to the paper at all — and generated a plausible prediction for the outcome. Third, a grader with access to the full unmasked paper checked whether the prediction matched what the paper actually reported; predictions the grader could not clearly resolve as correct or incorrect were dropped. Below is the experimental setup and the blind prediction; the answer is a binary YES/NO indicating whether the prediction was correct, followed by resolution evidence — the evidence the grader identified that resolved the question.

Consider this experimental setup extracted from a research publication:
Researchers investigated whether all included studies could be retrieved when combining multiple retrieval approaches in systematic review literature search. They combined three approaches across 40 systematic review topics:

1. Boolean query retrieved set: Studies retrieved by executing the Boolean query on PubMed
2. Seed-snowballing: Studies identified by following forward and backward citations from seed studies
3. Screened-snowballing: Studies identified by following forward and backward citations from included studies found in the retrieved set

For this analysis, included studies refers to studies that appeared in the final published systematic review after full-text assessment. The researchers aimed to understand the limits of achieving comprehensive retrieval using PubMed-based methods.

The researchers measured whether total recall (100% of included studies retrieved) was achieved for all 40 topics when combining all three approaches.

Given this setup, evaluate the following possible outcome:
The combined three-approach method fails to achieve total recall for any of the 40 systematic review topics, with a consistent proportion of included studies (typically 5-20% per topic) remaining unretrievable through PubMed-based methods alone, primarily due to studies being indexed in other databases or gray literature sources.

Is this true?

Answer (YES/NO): NO